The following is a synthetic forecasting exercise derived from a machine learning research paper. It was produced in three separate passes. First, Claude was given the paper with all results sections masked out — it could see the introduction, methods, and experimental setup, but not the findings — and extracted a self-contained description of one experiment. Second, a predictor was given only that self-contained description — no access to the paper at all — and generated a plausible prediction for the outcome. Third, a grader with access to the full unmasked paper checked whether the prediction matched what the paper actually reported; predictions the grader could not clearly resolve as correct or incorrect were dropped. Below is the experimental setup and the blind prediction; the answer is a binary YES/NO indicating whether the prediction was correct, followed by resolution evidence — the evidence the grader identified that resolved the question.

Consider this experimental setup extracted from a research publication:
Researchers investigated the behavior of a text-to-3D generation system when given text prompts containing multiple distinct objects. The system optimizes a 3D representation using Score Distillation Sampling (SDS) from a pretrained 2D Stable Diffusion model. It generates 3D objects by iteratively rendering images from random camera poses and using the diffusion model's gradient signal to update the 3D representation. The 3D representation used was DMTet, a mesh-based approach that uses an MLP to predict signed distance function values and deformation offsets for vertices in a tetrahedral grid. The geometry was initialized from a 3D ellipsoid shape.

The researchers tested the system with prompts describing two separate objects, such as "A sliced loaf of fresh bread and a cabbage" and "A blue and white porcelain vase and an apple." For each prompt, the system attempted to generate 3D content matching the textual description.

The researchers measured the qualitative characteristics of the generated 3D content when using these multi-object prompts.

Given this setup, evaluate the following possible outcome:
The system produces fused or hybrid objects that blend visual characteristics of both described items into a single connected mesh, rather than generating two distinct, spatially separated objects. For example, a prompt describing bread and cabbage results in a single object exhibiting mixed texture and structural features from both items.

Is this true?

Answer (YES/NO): YES